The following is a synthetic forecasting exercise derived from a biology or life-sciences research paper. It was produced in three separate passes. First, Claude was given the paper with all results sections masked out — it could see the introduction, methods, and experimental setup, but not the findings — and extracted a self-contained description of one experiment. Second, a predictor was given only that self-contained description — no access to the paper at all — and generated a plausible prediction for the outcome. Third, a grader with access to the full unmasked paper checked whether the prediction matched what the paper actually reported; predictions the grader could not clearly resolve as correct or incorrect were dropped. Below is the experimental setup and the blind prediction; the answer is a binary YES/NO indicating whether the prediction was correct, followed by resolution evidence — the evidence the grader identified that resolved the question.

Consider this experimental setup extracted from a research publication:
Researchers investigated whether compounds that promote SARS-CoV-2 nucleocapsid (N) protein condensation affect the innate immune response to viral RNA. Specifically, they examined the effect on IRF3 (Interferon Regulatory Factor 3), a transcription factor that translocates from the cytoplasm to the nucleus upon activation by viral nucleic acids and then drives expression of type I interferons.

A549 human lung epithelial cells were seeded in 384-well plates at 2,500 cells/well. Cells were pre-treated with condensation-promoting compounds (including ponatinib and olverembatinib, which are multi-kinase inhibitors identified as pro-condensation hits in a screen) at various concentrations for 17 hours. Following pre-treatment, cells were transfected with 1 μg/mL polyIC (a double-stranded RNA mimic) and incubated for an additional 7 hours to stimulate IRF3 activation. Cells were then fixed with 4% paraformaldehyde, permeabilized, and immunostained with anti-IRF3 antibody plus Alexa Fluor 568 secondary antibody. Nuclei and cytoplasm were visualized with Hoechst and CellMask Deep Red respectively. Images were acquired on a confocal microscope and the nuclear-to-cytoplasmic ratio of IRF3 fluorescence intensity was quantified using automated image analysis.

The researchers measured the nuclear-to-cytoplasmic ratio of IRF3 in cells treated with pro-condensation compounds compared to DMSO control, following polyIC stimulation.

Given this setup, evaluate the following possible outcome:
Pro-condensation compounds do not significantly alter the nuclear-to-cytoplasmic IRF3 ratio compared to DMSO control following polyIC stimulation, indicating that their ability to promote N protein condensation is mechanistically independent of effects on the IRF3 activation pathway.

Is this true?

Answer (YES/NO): NO